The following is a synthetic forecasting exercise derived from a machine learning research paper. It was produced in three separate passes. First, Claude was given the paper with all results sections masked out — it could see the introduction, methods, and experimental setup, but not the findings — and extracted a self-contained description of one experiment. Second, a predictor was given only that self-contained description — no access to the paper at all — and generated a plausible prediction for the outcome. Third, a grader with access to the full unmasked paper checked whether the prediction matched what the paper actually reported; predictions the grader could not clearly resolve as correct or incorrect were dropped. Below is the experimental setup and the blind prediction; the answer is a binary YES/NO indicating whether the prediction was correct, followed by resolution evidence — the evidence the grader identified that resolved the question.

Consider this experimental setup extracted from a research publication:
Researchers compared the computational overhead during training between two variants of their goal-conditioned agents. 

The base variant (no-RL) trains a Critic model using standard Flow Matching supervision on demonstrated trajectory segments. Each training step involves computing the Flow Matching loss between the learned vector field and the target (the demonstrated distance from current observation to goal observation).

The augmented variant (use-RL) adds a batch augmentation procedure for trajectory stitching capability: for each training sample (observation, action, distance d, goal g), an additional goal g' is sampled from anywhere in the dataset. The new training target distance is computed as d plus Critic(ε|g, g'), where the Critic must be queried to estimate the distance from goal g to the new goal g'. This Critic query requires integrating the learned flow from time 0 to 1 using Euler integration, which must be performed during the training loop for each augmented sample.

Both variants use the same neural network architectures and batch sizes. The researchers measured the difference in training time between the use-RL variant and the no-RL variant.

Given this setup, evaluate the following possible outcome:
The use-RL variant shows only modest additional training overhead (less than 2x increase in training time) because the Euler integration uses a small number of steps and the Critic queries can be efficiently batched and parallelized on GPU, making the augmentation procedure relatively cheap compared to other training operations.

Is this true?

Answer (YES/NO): NO